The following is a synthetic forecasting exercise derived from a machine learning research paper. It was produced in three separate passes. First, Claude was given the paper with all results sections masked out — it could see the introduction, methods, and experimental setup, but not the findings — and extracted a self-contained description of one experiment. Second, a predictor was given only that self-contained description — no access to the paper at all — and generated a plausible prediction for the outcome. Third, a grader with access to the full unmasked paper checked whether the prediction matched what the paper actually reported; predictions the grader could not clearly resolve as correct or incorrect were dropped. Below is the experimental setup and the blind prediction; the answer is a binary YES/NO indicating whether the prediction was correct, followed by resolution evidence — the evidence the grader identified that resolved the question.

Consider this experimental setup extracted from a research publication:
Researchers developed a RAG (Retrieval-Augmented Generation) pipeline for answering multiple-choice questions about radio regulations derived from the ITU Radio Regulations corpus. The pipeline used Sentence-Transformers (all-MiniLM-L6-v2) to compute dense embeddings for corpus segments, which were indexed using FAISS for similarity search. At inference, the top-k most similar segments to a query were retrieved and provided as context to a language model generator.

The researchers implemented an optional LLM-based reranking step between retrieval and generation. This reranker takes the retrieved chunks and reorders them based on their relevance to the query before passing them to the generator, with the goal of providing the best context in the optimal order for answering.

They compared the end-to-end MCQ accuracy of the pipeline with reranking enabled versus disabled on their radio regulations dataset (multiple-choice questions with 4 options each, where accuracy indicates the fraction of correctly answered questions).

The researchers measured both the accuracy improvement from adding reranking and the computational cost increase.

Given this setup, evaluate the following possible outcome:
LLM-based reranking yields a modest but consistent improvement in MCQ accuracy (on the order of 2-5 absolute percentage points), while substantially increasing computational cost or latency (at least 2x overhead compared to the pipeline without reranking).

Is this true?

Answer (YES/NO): NO